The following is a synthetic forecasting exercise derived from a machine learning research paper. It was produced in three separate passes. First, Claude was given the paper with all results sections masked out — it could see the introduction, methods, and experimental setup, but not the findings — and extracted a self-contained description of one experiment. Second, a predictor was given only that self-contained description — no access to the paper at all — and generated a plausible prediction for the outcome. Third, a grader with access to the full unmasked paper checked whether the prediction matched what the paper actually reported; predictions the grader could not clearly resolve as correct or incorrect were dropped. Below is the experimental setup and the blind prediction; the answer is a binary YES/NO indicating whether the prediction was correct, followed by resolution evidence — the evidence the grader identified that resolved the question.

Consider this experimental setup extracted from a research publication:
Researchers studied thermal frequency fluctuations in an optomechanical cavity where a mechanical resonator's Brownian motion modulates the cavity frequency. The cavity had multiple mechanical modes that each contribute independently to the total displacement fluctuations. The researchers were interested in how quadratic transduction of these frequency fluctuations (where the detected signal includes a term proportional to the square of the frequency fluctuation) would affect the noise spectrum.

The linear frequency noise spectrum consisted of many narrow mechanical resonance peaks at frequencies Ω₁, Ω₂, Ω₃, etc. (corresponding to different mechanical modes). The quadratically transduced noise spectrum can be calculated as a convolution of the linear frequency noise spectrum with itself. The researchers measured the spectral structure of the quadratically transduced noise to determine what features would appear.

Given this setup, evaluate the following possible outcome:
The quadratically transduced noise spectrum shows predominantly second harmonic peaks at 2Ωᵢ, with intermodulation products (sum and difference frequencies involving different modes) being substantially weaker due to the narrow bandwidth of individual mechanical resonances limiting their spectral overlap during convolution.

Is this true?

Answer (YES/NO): NO